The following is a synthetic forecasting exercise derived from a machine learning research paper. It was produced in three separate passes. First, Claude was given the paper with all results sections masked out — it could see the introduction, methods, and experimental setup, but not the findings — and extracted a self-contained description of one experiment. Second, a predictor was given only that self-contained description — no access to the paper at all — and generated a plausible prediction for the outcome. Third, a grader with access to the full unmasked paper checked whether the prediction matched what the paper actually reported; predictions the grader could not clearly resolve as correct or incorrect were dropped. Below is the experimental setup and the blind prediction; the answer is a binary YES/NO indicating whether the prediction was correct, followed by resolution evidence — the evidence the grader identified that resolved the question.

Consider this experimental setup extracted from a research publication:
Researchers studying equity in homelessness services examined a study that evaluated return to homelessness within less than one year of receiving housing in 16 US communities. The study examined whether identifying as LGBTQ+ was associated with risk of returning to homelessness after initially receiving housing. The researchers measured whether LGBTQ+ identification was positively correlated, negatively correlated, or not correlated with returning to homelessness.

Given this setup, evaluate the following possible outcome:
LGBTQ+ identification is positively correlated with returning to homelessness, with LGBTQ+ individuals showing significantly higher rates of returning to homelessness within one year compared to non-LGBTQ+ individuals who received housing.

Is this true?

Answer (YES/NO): YES